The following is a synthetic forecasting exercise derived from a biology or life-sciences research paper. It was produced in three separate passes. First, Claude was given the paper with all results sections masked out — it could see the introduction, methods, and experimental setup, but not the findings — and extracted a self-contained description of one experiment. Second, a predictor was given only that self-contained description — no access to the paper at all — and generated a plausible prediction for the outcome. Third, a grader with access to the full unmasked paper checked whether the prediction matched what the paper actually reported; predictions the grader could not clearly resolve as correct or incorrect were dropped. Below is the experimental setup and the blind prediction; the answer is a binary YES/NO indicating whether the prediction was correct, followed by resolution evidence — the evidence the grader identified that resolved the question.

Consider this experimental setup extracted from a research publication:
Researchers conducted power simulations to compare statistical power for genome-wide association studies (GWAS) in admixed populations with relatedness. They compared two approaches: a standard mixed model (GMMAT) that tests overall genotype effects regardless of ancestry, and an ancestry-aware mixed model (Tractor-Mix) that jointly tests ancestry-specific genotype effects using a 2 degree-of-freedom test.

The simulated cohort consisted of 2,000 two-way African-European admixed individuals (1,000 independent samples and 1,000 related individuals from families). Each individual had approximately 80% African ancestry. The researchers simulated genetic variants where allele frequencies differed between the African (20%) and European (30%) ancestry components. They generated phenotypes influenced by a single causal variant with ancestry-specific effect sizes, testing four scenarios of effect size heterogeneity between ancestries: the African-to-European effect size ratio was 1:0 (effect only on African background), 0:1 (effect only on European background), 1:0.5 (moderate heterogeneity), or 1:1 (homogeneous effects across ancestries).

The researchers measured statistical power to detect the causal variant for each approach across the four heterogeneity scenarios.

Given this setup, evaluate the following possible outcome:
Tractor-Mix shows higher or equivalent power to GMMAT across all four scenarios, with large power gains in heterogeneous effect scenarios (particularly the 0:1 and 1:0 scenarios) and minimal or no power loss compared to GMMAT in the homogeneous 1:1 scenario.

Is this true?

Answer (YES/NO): NO